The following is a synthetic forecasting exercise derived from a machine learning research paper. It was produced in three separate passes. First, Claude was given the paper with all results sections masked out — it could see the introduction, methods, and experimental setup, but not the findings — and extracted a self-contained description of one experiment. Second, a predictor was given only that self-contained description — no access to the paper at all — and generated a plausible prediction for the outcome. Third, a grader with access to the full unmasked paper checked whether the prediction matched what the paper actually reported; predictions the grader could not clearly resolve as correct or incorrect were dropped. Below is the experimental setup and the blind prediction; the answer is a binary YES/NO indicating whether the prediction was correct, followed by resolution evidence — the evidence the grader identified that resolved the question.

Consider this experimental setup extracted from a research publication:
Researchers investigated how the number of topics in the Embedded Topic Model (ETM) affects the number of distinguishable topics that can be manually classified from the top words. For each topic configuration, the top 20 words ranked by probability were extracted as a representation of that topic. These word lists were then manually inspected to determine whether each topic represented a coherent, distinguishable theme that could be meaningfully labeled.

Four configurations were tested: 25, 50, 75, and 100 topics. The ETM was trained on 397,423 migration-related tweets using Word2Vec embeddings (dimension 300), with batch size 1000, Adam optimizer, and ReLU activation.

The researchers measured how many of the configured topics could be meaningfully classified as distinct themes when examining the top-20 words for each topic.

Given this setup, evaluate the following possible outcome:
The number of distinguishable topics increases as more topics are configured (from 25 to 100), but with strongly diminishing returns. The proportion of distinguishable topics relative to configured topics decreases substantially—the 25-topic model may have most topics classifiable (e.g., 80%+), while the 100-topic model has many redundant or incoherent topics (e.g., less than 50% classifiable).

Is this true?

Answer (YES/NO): NO